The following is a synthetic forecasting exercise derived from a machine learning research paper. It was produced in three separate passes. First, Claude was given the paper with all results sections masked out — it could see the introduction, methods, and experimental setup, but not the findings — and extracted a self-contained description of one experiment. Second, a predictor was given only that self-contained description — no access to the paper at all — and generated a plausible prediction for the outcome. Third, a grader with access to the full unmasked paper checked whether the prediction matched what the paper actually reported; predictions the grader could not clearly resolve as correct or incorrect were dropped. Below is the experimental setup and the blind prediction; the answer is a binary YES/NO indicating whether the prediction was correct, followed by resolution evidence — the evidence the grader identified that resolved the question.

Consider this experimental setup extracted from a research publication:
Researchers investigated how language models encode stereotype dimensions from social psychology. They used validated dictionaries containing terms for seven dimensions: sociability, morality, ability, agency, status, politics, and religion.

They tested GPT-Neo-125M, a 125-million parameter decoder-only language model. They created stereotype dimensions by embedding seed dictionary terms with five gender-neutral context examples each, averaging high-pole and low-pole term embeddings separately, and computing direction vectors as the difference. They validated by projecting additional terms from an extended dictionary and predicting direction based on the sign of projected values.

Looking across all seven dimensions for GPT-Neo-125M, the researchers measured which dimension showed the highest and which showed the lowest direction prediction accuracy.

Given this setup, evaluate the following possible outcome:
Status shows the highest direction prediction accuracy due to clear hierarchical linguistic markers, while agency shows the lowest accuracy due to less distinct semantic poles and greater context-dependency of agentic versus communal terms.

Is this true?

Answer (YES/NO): NO